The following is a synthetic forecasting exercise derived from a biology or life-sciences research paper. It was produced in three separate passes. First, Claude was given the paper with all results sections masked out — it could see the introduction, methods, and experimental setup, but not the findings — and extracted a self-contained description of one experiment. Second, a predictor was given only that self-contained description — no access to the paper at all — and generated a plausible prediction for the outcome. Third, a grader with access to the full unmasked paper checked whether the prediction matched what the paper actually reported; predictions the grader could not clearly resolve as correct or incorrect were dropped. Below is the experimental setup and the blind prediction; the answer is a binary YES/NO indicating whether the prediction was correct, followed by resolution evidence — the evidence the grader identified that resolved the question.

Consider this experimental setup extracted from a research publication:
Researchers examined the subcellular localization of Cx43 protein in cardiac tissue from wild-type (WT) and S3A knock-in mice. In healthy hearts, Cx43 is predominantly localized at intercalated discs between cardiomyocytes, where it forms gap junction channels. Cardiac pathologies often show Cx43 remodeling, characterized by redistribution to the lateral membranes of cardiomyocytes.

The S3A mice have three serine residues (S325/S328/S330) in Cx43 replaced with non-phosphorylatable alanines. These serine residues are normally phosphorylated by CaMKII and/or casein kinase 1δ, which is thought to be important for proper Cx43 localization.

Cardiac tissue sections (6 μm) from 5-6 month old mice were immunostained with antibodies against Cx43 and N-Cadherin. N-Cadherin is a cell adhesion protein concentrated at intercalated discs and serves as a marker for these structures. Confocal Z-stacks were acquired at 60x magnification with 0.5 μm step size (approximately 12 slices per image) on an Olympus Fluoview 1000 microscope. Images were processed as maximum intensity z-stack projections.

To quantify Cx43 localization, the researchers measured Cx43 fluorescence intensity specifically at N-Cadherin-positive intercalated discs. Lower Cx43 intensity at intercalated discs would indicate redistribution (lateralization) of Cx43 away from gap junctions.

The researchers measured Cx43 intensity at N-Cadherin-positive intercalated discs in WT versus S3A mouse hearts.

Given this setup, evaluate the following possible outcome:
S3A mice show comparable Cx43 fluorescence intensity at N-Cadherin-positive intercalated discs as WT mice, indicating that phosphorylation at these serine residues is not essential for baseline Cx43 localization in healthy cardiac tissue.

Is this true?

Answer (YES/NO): NO